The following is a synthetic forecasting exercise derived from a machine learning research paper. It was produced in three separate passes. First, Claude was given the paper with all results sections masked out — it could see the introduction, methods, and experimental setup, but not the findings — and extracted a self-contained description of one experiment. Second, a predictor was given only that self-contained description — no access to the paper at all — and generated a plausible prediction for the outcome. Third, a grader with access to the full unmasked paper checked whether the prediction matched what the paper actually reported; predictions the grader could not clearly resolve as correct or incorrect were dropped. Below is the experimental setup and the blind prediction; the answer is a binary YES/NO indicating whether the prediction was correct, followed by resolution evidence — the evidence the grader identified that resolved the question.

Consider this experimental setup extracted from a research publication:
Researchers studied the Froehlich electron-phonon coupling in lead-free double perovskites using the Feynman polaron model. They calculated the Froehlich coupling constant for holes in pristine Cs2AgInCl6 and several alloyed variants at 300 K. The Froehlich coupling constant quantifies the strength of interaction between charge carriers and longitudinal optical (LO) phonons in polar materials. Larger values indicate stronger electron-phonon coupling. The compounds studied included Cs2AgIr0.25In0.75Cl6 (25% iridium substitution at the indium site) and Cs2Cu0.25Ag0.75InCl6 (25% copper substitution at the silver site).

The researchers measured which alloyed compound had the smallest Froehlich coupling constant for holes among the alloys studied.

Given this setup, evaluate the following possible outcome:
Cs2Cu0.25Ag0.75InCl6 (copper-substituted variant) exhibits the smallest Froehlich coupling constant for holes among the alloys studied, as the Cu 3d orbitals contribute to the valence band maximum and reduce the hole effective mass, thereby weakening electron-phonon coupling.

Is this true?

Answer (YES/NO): NO